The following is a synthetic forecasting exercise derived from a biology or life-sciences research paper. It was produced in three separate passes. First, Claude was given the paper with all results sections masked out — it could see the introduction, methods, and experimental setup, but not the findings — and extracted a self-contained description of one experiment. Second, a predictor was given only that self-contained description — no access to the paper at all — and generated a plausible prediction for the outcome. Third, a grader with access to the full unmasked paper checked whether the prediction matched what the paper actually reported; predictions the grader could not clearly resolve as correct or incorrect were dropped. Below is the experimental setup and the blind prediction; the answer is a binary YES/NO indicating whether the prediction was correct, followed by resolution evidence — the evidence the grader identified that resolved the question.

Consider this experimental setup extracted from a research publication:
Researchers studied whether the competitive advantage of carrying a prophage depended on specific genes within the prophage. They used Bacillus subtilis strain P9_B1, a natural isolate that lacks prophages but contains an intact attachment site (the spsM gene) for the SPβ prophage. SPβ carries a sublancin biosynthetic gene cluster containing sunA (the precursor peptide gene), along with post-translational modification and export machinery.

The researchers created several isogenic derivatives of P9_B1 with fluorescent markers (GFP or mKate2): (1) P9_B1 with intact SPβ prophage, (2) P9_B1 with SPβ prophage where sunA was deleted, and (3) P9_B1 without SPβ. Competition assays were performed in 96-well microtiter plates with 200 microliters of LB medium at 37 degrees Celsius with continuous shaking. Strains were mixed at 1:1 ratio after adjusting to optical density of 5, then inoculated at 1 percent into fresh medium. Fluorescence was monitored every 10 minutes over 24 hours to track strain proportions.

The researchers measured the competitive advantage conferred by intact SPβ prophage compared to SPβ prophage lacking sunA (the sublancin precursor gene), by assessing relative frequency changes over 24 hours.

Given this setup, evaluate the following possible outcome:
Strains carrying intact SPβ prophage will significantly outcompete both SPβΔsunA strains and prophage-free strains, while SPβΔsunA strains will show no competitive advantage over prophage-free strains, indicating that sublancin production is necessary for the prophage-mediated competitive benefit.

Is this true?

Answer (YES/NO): NO